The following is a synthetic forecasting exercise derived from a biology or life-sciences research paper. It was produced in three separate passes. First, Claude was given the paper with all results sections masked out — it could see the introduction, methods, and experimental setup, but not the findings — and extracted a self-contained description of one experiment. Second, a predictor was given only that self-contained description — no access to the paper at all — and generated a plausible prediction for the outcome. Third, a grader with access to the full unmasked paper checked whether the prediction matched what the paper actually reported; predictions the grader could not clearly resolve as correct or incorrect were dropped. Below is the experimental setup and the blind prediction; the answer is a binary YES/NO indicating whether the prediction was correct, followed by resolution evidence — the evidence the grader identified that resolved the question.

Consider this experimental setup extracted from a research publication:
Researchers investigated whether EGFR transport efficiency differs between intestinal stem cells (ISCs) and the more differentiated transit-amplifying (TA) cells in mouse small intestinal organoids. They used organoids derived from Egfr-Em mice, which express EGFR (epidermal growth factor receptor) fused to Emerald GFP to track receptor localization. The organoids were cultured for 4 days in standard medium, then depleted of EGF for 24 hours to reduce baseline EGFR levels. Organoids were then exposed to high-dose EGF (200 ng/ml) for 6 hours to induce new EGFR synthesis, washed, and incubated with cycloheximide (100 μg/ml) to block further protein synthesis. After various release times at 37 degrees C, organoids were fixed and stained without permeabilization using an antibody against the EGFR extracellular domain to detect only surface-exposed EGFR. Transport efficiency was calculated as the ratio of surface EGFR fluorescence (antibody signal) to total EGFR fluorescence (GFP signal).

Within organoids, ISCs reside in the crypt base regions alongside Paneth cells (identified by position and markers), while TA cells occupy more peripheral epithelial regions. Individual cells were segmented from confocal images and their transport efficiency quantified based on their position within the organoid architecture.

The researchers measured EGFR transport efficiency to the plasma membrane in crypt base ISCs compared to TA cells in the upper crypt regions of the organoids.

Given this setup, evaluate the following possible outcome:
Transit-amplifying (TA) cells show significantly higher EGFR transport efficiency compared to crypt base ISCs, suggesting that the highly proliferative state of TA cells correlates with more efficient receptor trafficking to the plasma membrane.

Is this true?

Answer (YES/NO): NO